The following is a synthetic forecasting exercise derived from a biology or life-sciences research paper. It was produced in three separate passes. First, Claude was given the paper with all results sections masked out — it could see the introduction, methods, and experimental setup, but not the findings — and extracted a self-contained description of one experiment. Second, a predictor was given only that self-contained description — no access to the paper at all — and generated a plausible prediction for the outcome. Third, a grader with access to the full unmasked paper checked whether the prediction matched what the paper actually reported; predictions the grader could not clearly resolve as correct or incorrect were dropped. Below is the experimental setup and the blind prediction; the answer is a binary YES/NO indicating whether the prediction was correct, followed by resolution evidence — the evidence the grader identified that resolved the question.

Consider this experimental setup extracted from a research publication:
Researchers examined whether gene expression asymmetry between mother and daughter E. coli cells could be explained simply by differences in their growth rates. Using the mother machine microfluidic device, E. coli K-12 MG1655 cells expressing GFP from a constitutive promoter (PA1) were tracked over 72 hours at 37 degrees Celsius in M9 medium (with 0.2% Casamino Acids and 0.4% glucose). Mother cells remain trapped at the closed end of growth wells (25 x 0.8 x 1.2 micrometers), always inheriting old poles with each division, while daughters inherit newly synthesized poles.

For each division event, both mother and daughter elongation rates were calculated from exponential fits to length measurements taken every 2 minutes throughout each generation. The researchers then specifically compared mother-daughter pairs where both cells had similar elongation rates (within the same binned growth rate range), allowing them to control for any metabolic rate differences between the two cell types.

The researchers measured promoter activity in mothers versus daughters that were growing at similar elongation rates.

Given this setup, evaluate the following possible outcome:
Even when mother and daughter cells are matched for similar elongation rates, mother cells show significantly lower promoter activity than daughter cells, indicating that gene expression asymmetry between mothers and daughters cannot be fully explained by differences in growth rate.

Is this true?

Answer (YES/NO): YES